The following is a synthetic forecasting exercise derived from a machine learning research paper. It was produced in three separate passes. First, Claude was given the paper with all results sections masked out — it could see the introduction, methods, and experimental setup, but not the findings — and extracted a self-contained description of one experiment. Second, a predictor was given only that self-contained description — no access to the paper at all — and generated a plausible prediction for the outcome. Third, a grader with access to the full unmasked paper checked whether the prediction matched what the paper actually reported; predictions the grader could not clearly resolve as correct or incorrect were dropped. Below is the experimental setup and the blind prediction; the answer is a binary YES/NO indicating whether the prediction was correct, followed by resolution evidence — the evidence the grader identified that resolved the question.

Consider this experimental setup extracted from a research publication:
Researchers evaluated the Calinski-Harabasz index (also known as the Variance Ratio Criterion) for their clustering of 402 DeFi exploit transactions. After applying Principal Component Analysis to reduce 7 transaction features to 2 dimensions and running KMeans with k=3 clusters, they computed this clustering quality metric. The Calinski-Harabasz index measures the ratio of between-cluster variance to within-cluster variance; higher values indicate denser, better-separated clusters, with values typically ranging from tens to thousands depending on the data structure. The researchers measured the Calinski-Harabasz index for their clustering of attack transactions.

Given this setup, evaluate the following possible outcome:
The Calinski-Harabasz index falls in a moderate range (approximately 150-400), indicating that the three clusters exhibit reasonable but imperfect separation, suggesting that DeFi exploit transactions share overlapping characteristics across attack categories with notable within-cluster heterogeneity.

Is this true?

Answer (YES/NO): NO